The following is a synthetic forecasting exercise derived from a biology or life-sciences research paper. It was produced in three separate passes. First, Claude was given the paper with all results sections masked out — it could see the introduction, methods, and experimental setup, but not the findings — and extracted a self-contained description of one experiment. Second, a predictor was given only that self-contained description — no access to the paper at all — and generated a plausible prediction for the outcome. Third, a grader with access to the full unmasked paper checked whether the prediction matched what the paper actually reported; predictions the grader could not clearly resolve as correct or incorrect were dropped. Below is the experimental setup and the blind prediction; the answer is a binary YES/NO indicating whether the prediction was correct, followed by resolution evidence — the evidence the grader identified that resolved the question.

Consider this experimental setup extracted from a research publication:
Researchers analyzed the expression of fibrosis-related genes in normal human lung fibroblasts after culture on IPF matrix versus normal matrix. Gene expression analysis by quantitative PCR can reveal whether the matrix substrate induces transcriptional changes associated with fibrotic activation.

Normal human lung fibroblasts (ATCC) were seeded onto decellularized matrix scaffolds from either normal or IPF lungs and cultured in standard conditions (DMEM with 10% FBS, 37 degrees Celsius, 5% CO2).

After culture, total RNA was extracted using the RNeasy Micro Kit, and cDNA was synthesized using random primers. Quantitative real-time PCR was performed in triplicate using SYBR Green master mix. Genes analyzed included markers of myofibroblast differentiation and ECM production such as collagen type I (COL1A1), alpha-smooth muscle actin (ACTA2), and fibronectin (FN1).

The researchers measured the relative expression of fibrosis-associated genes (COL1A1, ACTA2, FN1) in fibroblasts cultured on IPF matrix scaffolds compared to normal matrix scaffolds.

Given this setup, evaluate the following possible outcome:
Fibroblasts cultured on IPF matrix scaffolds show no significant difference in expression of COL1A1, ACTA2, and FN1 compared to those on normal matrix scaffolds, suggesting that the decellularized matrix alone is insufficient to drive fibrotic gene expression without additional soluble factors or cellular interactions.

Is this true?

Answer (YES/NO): NO